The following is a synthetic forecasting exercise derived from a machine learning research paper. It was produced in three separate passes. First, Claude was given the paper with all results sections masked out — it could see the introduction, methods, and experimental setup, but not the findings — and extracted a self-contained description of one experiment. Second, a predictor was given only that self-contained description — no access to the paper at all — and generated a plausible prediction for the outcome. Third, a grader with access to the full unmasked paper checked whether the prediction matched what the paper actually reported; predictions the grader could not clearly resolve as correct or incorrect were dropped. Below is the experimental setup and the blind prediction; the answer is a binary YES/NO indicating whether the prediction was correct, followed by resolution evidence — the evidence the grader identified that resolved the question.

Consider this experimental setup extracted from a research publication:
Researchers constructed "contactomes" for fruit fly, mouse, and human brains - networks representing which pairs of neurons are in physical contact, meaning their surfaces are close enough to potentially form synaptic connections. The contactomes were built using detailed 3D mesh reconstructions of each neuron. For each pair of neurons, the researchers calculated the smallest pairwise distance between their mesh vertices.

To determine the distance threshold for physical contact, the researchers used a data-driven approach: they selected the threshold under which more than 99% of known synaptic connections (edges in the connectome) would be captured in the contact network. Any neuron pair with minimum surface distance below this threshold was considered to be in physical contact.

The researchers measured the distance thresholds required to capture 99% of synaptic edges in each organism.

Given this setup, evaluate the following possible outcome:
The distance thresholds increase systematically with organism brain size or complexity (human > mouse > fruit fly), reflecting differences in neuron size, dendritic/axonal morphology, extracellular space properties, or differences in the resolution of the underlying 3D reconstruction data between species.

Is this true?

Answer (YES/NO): NO